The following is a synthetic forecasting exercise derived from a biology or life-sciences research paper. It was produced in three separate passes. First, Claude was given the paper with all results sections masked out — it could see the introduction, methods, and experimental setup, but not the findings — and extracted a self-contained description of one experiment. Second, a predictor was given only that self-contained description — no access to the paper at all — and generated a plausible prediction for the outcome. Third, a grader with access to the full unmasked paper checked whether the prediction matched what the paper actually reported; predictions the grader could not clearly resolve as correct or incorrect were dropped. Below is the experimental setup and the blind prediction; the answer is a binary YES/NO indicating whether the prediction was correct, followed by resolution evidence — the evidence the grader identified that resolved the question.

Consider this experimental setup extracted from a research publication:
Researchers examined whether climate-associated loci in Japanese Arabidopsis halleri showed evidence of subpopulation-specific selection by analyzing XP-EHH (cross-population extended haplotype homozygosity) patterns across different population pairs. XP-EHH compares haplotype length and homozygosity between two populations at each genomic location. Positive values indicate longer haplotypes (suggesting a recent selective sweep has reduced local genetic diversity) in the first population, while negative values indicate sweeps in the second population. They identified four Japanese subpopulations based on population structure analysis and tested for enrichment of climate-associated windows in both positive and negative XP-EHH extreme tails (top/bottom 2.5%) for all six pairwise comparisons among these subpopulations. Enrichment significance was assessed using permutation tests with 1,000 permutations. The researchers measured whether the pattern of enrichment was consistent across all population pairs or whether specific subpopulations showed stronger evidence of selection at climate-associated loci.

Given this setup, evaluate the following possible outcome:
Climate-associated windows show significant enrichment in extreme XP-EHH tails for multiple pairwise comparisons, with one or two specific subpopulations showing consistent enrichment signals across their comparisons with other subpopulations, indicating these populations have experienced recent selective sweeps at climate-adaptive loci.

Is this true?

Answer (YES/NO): YES